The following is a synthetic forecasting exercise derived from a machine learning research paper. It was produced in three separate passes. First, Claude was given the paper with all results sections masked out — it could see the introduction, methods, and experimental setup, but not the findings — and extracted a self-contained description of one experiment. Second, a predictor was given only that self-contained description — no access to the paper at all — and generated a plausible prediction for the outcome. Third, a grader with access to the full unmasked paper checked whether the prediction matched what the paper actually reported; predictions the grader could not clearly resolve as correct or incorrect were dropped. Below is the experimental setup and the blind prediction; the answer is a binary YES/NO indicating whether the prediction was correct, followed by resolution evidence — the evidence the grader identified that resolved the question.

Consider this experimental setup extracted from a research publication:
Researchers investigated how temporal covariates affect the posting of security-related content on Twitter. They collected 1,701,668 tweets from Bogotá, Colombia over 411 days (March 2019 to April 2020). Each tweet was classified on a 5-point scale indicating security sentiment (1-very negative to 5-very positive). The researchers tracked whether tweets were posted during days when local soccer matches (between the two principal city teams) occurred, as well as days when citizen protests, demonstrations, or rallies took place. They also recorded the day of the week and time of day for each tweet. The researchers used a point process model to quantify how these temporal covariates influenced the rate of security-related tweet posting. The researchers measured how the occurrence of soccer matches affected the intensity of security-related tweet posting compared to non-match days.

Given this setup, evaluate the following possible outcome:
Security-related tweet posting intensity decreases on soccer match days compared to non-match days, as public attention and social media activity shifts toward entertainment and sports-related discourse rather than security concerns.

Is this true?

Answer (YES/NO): YES